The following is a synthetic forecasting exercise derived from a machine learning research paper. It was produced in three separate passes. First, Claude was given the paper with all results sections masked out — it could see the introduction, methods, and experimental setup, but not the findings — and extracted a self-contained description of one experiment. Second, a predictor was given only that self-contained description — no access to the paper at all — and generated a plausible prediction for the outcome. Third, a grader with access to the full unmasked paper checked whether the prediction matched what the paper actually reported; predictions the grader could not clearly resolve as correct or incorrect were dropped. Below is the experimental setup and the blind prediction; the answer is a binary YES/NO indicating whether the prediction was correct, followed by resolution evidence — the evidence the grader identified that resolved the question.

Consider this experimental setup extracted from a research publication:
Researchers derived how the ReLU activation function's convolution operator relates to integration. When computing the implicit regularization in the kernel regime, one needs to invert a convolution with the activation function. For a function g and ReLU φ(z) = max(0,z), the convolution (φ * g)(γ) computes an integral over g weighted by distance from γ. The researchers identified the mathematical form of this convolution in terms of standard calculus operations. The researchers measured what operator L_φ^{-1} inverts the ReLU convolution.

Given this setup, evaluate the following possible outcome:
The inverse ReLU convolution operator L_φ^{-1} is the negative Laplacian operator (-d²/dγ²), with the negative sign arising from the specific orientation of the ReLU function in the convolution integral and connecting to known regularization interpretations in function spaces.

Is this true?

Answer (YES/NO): NO